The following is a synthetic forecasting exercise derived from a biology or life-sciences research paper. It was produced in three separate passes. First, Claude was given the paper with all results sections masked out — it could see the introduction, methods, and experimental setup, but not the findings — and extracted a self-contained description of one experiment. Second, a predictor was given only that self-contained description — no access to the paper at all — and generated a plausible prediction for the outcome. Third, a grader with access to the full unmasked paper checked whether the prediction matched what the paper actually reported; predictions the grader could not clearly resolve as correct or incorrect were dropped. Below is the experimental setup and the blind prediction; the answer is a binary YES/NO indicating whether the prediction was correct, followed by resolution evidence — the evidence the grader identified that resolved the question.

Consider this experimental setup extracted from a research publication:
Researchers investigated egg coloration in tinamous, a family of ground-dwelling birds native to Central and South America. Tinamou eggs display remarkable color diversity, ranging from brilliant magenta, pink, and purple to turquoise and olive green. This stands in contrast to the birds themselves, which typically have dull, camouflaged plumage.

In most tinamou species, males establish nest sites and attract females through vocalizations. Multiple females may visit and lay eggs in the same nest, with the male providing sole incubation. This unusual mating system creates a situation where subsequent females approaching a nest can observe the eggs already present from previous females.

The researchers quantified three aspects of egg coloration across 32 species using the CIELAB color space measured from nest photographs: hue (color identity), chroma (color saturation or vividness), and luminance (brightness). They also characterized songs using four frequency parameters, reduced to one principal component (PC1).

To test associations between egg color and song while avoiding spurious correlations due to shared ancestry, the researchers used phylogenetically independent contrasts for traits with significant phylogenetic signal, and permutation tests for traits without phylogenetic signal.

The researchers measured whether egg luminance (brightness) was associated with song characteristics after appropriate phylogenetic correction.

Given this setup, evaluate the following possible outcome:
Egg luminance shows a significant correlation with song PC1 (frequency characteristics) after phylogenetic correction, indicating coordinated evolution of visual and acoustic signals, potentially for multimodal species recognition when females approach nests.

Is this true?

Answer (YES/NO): YES